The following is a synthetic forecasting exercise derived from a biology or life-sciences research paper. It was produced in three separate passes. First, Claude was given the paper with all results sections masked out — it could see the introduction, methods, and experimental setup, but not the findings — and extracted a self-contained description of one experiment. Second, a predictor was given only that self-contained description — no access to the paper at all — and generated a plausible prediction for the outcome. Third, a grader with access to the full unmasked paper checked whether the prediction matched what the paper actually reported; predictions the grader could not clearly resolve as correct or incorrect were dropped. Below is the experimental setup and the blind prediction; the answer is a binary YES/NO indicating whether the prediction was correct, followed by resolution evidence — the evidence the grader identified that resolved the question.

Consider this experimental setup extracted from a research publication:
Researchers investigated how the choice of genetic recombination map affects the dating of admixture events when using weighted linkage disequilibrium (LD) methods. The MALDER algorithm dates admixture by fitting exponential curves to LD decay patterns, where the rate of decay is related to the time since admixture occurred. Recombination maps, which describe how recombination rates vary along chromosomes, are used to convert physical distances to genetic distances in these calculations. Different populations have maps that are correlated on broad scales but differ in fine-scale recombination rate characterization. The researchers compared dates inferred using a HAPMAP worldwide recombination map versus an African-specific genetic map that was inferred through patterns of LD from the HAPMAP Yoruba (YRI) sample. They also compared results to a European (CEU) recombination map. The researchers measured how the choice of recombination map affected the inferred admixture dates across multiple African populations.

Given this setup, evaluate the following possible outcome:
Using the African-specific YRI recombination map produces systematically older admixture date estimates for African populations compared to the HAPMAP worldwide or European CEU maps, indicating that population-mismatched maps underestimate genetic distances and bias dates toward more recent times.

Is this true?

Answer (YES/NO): YES